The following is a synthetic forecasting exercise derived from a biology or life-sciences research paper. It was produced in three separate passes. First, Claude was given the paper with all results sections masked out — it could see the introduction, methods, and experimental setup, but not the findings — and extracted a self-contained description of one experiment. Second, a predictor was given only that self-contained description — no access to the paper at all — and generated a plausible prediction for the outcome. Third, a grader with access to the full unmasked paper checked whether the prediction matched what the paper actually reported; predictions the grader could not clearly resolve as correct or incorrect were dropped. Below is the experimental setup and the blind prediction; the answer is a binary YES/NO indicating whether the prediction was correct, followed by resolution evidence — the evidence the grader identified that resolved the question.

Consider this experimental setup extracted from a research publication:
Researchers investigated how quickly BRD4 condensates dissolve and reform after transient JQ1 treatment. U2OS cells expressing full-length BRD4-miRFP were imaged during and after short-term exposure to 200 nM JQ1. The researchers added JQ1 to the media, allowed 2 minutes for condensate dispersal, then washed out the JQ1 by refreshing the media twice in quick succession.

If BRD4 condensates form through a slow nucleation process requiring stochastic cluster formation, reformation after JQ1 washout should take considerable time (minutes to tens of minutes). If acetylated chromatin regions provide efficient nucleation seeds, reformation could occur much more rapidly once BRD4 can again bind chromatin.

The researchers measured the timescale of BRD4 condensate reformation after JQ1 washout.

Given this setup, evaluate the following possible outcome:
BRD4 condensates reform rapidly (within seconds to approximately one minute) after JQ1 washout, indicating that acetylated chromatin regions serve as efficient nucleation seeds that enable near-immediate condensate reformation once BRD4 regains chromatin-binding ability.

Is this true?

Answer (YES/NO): YES